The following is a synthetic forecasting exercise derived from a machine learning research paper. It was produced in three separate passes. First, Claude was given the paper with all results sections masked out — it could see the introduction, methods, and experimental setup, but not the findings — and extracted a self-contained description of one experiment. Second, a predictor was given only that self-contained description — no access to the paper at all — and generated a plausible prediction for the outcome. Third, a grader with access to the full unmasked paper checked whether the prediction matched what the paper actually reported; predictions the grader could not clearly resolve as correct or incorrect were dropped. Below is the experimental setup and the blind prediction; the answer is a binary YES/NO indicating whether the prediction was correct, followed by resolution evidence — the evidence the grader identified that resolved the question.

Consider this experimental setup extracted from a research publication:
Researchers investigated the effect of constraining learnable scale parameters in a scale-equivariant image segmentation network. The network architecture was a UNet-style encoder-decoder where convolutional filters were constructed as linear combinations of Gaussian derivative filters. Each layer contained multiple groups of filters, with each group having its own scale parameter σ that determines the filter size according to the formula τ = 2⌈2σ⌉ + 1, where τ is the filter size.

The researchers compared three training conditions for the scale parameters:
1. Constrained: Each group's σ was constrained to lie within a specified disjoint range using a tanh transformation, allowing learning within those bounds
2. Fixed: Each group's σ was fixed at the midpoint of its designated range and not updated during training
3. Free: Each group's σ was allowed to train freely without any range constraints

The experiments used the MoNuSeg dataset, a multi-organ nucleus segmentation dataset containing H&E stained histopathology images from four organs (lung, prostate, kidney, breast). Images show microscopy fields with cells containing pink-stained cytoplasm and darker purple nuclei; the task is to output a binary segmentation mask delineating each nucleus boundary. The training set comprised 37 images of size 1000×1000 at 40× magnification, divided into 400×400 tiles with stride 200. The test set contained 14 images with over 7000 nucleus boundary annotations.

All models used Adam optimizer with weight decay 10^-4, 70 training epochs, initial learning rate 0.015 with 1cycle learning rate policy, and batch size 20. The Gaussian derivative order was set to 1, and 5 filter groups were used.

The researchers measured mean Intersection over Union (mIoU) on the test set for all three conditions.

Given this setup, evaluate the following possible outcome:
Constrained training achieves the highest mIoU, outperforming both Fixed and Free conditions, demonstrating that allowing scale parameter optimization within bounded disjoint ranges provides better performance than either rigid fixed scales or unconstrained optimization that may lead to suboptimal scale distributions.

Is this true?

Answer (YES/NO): YES